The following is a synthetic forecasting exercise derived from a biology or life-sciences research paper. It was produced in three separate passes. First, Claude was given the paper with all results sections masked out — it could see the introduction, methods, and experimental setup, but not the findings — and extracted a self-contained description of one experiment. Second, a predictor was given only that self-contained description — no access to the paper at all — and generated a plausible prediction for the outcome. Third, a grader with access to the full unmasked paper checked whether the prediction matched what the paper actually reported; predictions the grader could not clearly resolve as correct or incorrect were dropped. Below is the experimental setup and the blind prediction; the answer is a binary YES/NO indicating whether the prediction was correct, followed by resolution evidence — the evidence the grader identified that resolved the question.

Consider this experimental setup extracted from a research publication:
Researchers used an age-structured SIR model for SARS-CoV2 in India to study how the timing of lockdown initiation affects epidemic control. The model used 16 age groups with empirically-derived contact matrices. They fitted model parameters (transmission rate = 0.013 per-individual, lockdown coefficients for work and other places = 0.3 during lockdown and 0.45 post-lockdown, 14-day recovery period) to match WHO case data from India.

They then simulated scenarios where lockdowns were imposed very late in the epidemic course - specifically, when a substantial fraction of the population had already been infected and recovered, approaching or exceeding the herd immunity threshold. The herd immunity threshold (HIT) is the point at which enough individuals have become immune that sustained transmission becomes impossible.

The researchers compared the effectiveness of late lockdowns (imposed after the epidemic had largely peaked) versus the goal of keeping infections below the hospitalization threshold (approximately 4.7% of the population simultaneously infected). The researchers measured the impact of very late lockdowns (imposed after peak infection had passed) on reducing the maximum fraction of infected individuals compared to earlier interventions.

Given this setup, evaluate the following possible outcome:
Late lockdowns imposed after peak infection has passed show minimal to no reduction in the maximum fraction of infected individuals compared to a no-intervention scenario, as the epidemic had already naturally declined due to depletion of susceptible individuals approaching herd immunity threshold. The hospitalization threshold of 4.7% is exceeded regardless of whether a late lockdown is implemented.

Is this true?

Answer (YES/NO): YES